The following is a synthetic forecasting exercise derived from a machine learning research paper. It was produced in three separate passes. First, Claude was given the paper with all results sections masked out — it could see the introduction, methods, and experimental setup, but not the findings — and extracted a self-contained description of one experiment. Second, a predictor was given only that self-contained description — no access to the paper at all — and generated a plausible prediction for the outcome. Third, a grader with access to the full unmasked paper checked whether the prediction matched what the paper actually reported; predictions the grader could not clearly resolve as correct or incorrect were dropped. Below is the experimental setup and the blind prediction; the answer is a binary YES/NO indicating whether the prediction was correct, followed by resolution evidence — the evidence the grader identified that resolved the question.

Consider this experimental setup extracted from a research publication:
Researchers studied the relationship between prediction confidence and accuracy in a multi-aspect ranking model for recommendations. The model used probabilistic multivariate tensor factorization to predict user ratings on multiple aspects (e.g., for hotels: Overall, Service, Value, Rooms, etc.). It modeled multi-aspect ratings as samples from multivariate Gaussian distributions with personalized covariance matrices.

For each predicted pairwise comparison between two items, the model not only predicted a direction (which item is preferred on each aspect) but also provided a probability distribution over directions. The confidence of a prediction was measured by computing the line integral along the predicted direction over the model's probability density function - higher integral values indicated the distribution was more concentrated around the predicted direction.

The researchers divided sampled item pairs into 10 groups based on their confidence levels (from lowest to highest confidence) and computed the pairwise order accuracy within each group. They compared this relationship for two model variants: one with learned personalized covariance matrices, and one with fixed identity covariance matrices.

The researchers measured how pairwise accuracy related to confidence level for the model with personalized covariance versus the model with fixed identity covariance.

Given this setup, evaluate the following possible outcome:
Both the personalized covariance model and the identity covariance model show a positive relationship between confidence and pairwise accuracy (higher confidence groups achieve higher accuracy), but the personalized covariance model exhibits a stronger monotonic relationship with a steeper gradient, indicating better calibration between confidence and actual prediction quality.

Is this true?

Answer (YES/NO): NO